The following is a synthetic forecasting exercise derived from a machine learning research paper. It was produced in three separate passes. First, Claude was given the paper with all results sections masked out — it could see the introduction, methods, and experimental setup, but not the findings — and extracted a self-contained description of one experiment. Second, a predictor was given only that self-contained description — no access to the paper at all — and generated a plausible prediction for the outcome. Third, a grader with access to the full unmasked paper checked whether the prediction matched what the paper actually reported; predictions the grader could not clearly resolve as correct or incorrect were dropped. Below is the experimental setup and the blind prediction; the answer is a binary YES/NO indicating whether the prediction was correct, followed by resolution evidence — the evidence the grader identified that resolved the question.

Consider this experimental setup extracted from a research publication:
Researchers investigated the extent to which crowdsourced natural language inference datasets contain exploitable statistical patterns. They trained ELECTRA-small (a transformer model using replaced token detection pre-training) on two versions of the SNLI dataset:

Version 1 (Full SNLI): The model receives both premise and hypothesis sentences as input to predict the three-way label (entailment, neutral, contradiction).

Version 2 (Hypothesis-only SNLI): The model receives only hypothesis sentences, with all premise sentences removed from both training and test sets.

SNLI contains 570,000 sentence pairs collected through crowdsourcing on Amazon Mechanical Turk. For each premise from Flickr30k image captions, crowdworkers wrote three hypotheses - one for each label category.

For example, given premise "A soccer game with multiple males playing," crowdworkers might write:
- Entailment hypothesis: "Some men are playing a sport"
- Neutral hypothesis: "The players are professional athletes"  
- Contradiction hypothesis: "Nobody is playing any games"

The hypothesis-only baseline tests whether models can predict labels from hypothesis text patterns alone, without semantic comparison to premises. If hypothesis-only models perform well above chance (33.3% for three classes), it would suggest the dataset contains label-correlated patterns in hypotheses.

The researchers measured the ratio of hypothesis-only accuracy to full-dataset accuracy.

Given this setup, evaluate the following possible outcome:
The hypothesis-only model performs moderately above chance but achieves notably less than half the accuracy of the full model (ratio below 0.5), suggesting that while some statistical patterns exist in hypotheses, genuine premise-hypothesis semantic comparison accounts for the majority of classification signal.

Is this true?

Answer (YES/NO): NO